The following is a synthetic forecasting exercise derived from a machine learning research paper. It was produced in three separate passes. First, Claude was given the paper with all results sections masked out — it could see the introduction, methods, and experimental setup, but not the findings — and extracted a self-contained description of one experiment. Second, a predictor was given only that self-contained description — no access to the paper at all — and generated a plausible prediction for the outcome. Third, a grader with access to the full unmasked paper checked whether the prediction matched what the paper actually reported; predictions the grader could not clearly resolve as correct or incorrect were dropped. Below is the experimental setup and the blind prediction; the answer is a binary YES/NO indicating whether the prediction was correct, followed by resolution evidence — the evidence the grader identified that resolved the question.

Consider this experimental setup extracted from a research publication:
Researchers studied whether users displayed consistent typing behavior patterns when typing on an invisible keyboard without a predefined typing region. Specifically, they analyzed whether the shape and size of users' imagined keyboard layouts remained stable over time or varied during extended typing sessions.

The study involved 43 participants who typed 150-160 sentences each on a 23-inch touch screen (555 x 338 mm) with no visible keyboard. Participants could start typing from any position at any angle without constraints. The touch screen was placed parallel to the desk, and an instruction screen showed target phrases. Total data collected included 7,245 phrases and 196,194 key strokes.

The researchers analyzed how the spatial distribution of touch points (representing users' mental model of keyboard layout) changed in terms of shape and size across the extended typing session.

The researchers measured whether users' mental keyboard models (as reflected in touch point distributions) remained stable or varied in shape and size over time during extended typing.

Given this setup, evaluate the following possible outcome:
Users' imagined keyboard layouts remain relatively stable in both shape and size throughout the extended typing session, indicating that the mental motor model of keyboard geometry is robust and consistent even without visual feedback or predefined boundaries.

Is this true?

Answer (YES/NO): YES